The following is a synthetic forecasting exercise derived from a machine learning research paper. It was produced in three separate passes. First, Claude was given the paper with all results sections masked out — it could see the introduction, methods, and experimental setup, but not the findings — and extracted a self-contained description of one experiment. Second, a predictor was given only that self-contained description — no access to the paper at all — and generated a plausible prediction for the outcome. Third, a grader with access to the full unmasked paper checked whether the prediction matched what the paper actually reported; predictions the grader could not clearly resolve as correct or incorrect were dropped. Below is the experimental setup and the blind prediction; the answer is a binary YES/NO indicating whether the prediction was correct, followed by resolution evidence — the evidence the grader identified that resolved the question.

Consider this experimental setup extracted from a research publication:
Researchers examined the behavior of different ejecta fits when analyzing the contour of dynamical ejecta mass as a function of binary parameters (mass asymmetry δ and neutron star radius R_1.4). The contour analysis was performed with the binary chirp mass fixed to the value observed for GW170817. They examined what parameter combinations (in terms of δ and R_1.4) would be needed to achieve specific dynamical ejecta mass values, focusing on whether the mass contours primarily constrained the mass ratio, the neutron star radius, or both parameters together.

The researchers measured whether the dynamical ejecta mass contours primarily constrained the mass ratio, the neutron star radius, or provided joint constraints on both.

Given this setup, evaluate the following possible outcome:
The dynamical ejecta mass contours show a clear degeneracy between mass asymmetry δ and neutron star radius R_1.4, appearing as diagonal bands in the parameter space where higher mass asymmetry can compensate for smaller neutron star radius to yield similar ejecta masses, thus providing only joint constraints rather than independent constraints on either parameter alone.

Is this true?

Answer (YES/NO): NO